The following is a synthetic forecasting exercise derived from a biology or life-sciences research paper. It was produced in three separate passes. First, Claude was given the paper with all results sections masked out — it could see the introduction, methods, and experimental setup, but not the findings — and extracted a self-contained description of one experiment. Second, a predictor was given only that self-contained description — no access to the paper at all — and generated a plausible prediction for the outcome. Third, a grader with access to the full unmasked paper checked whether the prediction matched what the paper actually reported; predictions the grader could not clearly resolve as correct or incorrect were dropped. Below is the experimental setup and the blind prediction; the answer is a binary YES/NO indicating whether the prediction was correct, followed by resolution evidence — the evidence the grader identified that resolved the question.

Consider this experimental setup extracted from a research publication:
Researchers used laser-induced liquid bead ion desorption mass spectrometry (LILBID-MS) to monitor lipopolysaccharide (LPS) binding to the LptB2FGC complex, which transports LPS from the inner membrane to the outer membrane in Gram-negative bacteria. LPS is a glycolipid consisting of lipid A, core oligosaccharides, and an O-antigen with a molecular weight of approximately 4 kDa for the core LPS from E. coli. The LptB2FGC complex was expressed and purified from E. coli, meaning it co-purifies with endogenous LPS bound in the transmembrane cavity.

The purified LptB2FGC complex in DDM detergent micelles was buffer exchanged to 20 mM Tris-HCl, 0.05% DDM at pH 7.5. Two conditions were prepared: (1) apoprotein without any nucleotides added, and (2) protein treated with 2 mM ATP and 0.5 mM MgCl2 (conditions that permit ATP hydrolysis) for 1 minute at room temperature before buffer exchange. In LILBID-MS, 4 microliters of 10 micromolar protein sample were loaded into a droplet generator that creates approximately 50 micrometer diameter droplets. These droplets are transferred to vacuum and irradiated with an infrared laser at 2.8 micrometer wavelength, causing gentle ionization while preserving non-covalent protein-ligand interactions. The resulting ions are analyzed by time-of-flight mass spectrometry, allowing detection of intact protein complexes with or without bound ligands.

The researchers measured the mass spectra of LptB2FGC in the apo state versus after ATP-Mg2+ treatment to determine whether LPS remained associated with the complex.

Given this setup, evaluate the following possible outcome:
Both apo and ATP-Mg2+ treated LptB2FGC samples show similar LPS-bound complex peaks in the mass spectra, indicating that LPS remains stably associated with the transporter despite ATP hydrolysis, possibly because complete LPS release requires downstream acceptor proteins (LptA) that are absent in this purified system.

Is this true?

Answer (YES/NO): NO